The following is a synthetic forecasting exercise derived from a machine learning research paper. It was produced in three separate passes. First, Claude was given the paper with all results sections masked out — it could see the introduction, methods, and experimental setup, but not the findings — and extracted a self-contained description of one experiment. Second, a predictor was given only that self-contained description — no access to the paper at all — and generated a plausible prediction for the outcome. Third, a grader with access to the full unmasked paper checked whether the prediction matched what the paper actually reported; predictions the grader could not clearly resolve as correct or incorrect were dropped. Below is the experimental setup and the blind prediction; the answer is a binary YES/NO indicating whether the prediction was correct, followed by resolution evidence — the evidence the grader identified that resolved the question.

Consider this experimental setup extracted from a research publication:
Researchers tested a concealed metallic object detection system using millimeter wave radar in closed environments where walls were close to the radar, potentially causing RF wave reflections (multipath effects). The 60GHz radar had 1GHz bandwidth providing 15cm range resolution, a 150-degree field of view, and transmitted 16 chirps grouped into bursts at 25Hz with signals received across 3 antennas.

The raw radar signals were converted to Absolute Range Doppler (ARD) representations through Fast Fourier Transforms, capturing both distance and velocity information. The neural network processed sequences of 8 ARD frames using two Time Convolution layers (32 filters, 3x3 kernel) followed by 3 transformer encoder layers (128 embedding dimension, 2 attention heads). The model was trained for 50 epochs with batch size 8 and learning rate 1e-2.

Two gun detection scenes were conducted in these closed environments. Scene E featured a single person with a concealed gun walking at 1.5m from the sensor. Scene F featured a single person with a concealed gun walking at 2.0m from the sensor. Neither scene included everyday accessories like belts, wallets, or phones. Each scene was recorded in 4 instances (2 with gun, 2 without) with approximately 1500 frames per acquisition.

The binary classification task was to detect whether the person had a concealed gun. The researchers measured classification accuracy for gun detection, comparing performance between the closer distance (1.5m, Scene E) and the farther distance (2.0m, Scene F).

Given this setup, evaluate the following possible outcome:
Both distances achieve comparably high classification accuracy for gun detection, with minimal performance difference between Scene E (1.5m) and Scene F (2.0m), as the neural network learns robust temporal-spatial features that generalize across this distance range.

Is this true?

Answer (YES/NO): NO